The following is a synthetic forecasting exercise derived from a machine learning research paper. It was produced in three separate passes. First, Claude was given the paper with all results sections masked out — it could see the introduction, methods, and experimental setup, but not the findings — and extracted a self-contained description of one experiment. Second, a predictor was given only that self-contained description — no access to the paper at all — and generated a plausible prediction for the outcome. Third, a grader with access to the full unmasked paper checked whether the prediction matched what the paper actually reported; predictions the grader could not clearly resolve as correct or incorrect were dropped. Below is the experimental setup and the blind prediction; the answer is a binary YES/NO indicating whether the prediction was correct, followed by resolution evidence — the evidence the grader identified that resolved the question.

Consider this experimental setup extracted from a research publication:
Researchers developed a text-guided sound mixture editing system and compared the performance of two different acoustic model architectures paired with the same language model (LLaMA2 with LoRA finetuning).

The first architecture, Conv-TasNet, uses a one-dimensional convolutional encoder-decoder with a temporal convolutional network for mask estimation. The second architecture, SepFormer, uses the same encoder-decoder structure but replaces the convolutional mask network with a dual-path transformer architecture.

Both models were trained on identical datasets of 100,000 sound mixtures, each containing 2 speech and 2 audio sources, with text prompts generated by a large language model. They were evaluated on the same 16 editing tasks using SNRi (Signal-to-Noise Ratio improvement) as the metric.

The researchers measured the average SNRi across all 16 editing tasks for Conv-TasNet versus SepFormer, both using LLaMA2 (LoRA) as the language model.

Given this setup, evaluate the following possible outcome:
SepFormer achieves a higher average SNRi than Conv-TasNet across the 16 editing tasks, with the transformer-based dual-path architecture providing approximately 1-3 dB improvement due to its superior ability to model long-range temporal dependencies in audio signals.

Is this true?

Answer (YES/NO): YES